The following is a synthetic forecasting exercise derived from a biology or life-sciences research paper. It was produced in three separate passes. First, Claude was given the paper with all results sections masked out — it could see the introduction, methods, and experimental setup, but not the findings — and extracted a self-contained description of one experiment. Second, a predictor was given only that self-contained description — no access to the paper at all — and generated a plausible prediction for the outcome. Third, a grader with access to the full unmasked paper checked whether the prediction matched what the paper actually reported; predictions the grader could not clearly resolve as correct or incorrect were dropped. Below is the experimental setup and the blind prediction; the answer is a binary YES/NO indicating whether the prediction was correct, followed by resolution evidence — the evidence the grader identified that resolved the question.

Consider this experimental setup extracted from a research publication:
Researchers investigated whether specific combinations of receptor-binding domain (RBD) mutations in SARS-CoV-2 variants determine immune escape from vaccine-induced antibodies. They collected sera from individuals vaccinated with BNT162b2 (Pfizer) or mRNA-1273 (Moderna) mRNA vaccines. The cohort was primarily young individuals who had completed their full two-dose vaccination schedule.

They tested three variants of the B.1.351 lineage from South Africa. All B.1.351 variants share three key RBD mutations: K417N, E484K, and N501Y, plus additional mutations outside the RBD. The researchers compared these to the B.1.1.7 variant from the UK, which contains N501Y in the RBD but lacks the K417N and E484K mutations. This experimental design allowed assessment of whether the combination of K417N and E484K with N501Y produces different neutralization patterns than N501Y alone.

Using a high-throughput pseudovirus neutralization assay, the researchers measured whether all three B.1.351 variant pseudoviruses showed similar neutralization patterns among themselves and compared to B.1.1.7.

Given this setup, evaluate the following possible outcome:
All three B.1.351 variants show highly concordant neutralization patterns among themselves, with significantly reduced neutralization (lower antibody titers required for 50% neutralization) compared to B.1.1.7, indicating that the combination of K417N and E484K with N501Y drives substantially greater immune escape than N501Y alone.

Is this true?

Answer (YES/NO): YES